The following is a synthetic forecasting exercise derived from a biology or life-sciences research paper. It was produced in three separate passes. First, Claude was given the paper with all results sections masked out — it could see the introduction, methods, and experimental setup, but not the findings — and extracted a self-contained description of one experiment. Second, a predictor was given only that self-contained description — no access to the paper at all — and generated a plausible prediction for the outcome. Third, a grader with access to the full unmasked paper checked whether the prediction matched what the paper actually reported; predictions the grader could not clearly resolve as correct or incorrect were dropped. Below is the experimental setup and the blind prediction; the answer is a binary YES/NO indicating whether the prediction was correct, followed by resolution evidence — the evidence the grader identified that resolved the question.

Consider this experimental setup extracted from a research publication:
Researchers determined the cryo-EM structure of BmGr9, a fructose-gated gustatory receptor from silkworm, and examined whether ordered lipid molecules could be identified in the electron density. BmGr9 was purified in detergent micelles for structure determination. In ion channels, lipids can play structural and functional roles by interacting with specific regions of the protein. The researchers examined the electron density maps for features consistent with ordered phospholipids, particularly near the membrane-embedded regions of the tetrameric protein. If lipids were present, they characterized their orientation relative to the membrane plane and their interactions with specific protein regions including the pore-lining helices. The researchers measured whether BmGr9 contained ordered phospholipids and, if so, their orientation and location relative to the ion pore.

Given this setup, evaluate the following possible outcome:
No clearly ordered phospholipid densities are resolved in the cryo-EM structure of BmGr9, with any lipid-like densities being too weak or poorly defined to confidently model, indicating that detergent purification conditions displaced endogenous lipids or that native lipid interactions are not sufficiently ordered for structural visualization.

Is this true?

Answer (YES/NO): NO